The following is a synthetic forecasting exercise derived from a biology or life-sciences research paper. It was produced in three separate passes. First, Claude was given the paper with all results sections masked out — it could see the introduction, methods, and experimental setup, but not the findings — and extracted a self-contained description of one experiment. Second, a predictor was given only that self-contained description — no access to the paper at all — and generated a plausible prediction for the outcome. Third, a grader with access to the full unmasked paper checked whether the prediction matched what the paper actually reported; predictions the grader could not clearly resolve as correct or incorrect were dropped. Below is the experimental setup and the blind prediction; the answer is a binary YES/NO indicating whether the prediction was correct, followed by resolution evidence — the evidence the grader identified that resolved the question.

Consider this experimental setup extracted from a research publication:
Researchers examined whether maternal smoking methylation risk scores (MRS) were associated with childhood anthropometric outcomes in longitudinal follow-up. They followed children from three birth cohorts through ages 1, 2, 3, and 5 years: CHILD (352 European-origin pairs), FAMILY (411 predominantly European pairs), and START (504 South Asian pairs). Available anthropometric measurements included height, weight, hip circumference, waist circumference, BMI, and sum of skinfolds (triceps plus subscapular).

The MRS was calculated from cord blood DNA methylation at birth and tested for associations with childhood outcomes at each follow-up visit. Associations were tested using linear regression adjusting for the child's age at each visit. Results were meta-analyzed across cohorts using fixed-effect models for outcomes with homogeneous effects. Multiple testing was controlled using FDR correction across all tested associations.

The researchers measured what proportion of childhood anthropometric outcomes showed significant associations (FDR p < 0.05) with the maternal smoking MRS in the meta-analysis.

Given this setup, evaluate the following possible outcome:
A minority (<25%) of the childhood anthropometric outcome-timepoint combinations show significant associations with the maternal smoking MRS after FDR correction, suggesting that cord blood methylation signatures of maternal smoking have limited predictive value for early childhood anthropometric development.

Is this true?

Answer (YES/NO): YES